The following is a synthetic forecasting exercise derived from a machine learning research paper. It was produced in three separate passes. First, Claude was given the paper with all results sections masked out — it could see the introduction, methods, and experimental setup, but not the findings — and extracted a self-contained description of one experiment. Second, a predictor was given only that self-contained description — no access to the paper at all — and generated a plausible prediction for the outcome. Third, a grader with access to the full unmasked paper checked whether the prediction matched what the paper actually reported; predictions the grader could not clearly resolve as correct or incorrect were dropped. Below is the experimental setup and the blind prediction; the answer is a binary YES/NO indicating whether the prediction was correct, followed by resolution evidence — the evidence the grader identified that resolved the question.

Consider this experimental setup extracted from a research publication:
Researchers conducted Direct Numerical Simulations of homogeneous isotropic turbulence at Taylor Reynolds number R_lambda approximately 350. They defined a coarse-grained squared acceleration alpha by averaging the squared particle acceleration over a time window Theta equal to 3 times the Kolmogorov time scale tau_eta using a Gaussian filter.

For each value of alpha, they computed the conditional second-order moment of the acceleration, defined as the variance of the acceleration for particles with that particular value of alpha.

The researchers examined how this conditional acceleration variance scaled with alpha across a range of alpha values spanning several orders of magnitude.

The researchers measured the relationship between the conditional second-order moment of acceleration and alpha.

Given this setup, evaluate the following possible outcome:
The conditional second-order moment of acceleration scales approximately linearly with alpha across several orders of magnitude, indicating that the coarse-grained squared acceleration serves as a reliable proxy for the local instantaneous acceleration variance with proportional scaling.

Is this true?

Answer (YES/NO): NO